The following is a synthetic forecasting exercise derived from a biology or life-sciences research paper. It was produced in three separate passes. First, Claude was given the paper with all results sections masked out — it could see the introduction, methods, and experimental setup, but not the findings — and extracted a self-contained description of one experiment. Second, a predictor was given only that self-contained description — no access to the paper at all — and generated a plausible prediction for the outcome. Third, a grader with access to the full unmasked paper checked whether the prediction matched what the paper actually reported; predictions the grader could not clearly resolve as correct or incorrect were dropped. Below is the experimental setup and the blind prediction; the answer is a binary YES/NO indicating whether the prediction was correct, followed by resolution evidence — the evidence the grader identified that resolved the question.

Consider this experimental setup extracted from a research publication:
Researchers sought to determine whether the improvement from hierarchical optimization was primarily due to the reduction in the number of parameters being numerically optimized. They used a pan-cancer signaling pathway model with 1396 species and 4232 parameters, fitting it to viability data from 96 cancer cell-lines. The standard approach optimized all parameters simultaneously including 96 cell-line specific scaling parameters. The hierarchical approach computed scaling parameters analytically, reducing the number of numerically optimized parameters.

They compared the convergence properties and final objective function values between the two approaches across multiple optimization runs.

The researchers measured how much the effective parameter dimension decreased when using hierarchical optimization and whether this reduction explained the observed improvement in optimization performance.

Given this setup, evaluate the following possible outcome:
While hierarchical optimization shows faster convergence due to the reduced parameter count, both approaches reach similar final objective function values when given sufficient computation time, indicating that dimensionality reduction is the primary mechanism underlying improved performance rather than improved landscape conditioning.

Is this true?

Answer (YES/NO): NO